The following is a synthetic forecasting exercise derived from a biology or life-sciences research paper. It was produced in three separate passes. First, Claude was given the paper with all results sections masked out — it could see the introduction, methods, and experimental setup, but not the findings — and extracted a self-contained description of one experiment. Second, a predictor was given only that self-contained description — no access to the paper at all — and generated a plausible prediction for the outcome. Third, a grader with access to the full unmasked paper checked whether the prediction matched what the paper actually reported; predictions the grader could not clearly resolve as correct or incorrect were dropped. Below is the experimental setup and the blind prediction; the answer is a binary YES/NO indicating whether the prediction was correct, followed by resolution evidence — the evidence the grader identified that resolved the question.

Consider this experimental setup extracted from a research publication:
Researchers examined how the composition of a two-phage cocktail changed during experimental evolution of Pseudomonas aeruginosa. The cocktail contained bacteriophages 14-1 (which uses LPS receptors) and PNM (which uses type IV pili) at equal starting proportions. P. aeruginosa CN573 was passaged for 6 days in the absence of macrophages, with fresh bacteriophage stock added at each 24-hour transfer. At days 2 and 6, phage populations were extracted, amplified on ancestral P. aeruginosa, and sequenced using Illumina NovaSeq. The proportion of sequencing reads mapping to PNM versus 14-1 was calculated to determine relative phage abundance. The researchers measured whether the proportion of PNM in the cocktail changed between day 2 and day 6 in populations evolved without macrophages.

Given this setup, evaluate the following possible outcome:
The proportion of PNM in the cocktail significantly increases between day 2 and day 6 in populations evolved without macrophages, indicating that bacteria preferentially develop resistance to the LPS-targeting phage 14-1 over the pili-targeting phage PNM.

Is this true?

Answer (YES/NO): NO